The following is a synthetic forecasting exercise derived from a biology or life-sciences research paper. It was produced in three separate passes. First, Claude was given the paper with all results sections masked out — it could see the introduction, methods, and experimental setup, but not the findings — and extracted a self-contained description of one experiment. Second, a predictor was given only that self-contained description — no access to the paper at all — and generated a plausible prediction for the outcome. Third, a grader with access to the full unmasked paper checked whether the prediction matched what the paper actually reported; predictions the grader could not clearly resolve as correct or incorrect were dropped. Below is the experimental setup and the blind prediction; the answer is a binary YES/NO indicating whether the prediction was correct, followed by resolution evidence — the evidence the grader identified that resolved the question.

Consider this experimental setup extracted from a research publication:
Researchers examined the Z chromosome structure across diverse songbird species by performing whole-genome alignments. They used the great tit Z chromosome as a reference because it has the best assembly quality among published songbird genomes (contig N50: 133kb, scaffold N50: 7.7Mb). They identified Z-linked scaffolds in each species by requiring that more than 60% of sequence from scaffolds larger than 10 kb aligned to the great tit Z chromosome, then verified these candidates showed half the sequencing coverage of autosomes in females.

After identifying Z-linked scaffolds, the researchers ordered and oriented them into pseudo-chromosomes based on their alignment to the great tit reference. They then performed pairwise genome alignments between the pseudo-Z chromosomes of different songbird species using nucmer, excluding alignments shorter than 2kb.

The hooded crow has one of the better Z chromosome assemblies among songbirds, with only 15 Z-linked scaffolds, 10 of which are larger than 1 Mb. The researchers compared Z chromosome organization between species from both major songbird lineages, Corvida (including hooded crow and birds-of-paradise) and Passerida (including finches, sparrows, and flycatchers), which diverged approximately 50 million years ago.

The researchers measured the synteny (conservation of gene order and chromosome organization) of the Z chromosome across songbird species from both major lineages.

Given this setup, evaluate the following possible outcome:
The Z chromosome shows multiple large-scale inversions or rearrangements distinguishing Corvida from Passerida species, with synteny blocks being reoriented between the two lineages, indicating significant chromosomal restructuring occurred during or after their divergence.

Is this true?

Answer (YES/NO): NO